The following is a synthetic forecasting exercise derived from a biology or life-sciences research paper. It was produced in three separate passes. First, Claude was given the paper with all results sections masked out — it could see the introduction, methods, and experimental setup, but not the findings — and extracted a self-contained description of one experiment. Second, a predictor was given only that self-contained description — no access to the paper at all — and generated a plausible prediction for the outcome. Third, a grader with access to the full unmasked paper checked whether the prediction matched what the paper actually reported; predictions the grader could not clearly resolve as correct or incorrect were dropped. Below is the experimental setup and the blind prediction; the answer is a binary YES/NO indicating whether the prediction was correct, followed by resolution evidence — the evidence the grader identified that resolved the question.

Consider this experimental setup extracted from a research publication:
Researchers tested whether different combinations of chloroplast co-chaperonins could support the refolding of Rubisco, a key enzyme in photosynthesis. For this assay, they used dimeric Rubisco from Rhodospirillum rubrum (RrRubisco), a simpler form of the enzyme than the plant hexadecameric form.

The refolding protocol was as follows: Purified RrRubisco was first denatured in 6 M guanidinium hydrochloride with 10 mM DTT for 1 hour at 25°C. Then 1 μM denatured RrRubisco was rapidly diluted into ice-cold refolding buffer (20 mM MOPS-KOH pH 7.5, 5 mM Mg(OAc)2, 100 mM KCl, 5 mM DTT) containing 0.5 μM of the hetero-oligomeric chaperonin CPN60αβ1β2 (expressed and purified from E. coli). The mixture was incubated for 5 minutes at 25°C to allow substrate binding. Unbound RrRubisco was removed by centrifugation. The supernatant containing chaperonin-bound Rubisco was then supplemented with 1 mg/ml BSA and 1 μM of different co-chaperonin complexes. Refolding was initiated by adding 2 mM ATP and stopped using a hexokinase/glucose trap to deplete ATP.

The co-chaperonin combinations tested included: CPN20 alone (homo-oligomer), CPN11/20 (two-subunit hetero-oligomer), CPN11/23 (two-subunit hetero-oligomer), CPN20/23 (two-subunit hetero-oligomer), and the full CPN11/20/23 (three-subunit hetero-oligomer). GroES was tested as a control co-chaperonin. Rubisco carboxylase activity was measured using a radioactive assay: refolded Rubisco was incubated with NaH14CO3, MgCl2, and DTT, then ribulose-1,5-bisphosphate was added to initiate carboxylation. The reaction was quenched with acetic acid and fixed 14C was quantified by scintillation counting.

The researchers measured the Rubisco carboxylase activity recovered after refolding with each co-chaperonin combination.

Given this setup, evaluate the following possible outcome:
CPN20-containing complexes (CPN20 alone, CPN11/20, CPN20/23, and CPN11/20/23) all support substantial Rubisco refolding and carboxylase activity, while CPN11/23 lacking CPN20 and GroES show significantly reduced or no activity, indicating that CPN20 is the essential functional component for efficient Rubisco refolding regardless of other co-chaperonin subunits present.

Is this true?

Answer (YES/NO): NO